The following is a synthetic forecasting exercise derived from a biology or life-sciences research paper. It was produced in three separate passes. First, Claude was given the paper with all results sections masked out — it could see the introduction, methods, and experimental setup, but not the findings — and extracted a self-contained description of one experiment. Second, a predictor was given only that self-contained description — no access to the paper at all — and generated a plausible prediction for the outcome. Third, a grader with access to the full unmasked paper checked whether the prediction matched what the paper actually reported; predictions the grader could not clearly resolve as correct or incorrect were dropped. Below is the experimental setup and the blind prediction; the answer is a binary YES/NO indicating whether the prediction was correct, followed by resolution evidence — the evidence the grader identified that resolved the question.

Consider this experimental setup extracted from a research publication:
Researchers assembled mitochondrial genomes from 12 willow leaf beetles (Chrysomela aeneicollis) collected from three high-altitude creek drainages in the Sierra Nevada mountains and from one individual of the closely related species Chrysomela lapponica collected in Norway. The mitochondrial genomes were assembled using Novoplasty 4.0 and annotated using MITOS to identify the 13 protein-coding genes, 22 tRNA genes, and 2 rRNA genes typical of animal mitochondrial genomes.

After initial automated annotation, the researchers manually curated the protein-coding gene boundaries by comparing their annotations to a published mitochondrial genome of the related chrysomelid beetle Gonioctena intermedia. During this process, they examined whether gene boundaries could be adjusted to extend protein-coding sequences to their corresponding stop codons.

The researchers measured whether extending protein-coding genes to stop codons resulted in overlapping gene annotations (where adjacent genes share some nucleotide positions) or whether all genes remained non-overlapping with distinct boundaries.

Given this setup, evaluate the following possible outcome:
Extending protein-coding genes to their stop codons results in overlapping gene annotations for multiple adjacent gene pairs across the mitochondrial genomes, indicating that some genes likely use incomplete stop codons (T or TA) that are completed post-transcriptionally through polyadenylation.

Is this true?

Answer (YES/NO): YES